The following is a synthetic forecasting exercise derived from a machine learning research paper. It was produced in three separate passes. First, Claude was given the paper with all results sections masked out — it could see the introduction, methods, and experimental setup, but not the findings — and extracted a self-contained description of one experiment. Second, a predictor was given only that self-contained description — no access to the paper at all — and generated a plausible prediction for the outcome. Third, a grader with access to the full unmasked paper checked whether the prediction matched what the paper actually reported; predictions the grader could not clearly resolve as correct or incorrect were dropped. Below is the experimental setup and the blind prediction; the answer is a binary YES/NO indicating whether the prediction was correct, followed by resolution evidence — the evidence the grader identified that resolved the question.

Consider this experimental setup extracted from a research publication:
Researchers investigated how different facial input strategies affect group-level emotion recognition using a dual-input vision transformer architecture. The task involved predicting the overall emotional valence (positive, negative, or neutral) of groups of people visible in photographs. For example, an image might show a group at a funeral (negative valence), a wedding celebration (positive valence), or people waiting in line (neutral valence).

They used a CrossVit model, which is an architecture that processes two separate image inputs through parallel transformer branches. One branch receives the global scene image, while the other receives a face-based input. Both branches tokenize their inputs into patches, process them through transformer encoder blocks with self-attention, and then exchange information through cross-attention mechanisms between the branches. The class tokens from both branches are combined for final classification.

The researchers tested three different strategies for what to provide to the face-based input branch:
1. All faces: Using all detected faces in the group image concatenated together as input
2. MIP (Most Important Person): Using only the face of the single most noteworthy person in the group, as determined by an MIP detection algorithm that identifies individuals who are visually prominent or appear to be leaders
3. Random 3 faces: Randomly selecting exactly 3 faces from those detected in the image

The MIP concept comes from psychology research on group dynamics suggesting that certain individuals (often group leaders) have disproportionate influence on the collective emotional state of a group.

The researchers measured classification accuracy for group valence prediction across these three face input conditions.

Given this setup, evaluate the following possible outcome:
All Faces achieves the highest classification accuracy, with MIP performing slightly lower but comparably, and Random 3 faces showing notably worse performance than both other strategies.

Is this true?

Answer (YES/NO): NO